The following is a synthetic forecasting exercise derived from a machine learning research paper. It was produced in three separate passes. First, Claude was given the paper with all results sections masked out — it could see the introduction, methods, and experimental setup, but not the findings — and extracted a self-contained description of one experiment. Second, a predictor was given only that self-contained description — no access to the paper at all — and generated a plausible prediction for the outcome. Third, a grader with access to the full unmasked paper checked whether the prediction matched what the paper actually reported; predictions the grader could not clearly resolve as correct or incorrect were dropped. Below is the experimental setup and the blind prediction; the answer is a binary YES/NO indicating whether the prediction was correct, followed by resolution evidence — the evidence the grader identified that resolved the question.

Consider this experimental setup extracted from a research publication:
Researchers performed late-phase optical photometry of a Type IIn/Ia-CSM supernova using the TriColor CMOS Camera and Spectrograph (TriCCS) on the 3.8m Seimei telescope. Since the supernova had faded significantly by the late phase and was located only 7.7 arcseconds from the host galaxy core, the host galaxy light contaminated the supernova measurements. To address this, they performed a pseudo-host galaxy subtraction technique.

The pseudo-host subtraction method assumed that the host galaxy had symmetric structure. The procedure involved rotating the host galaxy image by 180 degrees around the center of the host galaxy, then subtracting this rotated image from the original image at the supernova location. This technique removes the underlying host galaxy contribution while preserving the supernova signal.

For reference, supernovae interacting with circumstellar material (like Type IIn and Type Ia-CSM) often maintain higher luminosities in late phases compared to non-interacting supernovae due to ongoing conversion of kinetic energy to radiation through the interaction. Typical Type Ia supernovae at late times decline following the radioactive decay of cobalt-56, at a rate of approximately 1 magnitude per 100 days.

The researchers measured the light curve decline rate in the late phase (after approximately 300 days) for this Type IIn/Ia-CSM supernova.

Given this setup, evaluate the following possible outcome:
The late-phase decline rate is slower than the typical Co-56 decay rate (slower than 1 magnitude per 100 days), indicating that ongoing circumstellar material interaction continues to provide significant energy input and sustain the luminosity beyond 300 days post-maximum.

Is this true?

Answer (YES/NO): NO